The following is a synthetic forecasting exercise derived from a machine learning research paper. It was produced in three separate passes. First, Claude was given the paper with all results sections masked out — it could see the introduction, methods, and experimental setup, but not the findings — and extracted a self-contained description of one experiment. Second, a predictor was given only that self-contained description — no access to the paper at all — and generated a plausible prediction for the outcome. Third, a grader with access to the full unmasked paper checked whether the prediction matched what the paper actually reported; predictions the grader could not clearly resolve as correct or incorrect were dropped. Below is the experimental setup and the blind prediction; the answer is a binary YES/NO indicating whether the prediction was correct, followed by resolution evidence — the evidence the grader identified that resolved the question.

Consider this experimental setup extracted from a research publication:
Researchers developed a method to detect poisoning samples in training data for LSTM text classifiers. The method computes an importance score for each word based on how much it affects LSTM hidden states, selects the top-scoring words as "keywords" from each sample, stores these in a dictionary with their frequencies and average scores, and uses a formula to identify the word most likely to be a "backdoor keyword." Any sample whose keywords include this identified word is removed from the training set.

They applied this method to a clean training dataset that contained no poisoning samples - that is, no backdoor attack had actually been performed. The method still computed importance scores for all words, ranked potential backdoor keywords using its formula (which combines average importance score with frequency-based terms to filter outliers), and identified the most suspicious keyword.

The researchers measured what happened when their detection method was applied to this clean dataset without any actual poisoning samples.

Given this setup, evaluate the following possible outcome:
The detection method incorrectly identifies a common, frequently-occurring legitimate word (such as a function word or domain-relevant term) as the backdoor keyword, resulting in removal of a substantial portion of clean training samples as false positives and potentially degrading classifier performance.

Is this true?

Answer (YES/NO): NO